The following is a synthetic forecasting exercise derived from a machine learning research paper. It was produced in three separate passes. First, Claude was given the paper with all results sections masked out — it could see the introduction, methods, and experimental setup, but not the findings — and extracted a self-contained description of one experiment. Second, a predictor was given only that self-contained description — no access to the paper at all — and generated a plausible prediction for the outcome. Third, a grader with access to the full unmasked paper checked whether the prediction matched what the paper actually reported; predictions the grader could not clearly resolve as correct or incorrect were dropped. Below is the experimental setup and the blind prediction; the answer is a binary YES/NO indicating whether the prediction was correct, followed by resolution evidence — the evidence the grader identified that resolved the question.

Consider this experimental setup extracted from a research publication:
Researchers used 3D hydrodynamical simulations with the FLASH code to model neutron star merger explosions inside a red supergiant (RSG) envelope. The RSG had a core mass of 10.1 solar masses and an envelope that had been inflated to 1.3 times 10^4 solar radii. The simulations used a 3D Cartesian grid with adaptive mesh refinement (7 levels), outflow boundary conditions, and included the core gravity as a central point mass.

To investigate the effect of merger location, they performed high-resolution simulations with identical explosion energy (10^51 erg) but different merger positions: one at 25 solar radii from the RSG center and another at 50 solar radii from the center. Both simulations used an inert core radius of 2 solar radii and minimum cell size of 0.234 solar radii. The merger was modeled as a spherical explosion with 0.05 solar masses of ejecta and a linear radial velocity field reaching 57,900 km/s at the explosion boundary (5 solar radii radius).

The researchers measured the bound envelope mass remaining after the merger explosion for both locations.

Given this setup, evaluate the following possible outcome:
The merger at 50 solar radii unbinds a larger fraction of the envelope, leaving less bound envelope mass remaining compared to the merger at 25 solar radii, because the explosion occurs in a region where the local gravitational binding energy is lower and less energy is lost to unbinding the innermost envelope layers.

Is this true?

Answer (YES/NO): NO